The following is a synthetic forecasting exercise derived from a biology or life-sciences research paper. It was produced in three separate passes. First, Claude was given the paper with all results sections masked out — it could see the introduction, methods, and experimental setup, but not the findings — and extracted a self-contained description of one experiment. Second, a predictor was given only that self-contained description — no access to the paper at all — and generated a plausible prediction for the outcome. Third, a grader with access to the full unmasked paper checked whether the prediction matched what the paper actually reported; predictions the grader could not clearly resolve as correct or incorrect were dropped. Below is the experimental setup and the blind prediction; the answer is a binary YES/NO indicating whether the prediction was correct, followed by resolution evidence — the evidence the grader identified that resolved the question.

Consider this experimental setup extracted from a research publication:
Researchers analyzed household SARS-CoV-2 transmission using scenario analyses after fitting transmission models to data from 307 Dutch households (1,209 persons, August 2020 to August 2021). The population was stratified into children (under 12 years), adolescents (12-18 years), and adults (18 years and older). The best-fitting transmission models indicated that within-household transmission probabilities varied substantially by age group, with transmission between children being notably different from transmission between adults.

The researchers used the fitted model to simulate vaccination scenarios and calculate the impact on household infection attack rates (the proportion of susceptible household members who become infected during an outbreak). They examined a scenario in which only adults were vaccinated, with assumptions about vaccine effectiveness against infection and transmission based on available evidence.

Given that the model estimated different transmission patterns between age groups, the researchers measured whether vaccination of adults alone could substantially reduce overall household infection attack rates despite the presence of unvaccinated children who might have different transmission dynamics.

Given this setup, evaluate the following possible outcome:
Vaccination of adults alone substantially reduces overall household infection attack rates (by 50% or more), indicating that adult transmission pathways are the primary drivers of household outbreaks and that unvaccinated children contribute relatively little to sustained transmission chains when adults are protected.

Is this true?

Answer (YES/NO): NO